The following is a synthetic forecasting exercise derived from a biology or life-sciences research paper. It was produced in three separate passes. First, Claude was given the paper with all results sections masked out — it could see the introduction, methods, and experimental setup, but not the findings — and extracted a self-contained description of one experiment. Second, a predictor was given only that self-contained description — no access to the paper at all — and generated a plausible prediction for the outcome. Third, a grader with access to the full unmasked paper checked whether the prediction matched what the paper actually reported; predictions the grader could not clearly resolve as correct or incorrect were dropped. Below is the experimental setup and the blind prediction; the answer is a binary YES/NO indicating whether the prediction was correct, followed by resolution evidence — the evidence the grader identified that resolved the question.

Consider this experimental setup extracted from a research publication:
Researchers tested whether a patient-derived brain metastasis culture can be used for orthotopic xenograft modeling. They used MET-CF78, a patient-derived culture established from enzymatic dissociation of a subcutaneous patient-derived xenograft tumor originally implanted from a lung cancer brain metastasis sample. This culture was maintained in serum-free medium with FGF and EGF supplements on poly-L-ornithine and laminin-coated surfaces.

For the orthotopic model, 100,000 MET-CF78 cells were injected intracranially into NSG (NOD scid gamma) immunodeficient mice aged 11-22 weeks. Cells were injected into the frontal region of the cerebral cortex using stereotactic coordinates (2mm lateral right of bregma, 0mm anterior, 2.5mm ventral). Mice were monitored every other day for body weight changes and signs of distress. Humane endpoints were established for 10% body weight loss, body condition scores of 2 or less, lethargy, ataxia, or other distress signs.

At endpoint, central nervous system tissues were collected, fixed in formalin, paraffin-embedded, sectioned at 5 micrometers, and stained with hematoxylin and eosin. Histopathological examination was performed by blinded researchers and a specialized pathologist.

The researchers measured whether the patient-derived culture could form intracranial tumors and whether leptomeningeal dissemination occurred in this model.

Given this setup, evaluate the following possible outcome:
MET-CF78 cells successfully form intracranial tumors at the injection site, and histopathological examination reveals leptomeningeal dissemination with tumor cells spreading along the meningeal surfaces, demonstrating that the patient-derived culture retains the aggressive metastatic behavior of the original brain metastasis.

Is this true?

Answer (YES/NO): YES